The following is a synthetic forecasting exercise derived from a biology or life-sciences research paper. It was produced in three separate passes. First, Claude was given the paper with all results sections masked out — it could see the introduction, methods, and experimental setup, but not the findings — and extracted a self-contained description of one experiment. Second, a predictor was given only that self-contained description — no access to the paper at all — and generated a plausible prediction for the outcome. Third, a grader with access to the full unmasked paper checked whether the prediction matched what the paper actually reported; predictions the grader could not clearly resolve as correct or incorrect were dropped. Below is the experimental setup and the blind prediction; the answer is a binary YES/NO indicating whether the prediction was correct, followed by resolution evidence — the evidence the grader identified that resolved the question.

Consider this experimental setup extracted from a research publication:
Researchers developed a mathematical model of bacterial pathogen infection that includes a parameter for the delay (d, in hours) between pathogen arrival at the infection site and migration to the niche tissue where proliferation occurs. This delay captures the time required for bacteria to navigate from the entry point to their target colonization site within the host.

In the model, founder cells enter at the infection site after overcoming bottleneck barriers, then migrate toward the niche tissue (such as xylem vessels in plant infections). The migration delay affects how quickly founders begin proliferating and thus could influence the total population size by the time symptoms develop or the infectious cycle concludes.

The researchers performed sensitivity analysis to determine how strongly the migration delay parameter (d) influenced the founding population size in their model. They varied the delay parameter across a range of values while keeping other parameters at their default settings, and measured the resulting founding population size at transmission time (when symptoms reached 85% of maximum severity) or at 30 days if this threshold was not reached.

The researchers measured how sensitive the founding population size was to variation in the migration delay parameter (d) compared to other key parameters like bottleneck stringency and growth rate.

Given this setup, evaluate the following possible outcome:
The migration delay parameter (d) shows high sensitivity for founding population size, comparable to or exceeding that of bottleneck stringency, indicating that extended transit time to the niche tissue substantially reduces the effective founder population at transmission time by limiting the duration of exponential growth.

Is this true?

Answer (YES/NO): NO